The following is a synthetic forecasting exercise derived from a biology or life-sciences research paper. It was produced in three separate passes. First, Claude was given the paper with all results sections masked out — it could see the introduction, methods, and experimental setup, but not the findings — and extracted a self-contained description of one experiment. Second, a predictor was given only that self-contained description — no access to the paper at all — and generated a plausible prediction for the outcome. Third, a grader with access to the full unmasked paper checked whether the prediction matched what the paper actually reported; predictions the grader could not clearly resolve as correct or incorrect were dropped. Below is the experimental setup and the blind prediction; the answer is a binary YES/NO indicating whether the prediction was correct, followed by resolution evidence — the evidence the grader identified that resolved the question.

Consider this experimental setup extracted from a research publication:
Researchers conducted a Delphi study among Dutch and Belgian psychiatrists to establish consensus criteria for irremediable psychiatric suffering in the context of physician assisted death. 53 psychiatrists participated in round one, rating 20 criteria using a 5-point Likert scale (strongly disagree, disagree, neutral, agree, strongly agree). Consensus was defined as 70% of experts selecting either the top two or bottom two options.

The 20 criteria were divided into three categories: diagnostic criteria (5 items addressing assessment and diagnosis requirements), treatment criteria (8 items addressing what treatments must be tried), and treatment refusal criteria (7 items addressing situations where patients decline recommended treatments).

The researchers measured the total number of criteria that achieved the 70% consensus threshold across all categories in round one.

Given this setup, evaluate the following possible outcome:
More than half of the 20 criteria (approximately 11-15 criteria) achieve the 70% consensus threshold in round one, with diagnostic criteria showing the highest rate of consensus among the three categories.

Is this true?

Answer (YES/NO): NO